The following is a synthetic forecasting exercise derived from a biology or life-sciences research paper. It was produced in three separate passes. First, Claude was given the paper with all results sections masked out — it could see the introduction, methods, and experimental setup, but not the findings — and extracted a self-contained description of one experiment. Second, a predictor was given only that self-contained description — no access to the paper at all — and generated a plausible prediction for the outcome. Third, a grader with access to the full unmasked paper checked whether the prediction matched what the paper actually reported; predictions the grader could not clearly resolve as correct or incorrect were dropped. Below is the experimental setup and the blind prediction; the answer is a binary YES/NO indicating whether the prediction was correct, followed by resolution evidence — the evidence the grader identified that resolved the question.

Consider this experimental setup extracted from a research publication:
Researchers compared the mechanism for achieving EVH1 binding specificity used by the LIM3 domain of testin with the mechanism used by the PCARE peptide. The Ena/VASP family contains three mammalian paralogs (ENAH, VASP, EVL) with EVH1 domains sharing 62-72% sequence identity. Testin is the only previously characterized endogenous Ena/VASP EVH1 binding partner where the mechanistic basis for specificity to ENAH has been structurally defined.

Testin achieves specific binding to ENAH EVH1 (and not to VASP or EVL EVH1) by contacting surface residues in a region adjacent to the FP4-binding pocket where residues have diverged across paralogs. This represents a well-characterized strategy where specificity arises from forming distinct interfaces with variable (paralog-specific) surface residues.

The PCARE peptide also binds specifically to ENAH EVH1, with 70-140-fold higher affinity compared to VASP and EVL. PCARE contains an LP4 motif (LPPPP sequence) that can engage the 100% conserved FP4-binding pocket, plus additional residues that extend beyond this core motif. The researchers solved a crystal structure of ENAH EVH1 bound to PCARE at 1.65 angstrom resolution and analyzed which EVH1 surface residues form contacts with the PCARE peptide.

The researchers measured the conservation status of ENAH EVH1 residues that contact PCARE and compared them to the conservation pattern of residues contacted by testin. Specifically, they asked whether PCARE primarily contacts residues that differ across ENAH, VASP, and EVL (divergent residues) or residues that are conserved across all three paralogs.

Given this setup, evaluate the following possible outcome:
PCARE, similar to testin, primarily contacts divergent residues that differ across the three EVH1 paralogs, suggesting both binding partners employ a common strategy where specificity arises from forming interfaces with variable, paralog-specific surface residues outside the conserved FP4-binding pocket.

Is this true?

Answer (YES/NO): NO